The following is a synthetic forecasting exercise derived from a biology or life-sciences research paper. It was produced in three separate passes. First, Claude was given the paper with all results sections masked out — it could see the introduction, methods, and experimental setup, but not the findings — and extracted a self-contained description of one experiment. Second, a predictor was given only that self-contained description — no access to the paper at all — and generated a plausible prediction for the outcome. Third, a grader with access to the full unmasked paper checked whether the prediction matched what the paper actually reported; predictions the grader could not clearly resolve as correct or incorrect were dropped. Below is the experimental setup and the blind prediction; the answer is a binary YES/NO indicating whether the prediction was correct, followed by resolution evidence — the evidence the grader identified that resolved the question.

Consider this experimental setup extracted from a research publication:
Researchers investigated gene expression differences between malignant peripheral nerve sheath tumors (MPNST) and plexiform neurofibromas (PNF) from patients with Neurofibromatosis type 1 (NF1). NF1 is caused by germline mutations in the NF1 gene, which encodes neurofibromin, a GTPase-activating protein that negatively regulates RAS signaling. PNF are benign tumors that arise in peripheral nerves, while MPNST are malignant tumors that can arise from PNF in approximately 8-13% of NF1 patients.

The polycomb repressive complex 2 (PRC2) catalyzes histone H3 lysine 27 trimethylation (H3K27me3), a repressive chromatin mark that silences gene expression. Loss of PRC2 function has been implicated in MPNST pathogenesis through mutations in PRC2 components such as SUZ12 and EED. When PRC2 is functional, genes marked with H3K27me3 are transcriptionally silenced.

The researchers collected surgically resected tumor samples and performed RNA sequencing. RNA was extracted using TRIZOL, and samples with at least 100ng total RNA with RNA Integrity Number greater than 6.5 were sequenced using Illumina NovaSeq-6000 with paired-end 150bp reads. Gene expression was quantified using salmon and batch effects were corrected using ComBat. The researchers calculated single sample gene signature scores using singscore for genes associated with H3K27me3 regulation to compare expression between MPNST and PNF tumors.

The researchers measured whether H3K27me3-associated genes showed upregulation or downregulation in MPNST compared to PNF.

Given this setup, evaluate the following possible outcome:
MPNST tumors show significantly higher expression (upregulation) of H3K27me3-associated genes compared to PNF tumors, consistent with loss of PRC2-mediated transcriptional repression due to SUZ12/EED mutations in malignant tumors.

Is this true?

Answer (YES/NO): YES